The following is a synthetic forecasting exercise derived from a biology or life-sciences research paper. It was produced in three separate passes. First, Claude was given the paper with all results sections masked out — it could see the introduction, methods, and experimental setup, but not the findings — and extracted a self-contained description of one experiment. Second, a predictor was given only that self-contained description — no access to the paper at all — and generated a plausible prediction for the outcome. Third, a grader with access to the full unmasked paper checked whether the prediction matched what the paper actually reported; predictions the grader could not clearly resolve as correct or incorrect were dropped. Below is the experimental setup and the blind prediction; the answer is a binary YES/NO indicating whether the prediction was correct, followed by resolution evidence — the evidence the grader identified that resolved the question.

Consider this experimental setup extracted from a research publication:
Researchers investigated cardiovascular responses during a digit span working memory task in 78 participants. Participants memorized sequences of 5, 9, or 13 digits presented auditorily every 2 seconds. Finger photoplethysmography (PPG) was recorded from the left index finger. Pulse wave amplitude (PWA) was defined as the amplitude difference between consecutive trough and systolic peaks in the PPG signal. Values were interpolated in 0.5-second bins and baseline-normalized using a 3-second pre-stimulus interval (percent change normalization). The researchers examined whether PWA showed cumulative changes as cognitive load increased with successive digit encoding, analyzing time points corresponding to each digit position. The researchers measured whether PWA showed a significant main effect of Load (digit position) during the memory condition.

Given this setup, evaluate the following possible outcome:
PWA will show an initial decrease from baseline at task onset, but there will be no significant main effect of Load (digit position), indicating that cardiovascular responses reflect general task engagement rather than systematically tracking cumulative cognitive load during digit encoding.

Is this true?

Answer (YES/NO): NO